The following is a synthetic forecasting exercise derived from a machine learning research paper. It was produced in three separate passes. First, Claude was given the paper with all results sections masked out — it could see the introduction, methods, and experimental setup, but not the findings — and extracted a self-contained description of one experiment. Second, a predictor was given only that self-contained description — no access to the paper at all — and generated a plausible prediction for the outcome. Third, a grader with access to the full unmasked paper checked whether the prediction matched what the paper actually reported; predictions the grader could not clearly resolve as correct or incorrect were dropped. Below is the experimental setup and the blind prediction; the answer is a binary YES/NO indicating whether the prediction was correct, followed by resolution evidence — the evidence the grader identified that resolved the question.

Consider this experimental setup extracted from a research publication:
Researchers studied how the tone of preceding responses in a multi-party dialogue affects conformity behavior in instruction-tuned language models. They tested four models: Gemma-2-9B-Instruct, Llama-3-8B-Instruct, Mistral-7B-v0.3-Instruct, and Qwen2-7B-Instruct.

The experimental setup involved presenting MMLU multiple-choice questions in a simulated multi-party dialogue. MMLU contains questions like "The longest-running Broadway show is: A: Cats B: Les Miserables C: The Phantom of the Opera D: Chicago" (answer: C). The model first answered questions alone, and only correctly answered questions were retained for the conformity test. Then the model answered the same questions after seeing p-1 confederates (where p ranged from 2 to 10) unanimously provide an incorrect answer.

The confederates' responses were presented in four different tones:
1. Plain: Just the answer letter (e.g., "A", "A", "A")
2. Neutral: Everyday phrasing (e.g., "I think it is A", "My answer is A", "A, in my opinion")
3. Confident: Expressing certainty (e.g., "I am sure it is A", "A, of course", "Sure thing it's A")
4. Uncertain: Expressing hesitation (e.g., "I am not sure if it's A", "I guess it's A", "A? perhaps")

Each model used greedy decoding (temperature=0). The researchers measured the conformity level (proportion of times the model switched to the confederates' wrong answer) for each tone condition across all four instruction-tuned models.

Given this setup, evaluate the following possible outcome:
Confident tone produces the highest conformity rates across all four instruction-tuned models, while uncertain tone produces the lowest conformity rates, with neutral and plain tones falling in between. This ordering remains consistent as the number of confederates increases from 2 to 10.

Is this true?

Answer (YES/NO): NO